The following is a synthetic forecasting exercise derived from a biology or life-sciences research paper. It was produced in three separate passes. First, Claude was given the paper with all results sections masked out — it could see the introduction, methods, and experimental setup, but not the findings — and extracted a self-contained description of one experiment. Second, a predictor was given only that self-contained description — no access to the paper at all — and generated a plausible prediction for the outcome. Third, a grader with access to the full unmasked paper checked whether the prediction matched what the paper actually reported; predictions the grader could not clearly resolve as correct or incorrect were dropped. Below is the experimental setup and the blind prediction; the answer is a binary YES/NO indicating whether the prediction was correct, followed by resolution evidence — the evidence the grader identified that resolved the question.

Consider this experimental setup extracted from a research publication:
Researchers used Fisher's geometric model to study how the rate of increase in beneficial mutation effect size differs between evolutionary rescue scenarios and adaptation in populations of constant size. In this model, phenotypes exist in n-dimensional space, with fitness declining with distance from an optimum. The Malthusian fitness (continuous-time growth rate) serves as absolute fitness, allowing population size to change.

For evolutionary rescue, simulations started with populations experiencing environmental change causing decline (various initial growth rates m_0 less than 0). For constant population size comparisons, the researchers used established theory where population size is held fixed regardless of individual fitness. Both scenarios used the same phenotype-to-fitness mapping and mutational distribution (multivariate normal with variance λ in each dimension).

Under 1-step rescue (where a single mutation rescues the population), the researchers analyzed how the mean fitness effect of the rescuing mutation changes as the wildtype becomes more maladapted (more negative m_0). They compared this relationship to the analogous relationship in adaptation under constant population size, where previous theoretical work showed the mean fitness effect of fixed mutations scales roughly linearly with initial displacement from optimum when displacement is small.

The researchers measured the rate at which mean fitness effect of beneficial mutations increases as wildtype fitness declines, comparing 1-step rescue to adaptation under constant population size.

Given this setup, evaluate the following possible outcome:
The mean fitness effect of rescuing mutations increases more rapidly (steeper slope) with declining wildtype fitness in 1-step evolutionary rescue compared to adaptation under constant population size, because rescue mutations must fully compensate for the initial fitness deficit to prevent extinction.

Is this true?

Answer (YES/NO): YES